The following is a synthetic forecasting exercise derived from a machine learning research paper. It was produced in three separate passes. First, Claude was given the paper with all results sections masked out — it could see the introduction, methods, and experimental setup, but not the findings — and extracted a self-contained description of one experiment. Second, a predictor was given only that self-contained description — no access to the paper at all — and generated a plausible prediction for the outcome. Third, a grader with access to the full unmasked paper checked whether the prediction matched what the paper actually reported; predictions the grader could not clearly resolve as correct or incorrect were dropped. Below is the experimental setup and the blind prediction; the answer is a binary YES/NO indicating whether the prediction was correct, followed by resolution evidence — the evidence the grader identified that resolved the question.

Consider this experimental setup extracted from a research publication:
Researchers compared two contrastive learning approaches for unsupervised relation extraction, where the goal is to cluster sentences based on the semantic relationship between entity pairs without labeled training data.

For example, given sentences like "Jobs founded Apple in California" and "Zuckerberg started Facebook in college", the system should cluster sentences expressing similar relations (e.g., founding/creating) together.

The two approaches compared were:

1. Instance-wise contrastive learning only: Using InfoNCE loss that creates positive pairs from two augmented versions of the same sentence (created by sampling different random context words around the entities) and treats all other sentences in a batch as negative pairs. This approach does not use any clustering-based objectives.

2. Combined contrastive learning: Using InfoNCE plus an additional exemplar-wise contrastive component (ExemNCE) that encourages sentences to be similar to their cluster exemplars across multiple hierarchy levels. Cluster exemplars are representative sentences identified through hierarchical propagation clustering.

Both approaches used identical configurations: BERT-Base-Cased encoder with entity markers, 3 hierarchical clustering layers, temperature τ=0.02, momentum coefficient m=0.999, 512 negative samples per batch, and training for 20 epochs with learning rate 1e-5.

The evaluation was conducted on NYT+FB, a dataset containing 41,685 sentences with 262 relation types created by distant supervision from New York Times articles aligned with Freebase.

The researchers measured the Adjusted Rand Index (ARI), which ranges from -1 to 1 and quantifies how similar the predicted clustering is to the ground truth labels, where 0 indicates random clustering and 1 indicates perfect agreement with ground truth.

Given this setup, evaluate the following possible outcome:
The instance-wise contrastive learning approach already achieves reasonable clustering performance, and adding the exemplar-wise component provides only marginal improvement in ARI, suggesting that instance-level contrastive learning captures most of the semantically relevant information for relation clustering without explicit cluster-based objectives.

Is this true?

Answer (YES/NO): NO